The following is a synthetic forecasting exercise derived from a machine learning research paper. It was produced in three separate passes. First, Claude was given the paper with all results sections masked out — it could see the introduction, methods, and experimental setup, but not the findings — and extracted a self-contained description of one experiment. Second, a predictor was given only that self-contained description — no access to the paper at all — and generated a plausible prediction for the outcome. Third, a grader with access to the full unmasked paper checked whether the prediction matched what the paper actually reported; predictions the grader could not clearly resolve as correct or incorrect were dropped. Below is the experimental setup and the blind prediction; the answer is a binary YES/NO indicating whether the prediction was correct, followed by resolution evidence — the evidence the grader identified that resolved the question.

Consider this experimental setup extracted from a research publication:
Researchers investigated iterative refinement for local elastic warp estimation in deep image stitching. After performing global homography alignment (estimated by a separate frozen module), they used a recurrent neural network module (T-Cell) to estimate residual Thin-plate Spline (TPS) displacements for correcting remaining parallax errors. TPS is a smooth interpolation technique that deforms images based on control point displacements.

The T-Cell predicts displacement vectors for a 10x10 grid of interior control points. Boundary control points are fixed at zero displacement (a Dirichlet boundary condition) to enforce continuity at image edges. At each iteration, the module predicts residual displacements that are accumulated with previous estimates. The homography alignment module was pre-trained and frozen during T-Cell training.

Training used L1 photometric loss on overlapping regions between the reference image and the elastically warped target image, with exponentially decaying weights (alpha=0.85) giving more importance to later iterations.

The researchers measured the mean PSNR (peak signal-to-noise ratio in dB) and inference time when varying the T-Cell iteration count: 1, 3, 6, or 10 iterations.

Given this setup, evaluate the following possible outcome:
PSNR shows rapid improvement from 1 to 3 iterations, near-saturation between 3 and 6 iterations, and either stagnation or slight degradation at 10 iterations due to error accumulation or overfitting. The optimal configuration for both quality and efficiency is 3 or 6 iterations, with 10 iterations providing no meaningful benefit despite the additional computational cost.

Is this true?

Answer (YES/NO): NO